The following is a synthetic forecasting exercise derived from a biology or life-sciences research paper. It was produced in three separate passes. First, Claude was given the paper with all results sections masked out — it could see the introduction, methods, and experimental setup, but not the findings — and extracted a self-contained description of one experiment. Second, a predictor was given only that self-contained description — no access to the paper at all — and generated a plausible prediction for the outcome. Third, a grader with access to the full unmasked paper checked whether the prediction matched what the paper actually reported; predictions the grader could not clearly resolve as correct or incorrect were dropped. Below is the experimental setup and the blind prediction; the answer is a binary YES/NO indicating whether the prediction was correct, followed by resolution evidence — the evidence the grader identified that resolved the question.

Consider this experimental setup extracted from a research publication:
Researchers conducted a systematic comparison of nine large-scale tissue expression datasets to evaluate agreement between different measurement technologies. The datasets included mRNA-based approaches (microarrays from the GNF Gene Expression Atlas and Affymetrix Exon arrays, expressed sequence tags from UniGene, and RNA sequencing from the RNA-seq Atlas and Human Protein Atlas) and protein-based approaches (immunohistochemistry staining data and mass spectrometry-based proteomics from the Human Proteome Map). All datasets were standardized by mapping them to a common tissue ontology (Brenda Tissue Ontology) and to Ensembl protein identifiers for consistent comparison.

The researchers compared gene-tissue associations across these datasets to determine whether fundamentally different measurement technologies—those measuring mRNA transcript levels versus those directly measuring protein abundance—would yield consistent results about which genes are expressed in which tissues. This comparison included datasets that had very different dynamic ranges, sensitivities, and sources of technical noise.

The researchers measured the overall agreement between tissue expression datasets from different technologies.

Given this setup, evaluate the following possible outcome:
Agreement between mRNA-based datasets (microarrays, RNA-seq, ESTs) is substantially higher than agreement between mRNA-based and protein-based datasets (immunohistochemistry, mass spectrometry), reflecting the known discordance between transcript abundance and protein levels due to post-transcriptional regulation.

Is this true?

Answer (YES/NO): NO